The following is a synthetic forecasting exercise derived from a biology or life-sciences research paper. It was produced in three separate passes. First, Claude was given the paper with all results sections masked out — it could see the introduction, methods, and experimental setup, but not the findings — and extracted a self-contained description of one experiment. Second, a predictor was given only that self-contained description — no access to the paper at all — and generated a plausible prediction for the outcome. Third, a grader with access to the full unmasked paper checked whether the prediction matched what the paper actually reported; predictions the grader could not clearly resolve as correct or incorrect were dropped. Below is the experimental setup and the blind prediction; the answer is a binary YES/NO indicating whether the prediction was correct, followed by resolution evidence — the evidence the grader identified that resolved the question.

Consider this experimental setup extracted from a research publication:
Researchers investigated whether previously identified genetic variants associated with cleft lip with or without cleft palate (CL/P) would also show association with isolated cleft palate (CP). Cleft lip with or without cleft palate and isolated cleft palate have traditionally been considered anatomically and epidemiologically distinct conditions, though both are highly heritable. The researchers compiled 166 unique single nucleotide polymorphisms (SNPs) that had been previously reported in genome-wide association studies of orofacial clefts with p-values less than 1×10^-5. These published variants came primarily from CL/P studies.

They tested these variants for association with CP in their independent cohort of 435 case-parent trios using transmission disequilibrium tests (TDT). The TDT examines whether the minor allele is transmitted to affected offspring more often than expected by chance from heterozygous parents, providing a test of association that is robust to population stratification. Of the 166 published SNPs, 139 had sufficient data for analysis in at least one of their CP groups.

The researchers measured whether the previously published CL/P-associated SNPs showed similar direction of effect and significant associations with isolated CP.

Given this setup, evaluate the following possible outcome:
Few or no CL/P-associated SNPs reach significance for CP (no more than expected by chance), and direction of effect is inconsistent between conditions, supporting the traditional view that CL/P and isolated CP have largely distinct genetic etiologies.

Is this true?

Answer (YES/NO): NO